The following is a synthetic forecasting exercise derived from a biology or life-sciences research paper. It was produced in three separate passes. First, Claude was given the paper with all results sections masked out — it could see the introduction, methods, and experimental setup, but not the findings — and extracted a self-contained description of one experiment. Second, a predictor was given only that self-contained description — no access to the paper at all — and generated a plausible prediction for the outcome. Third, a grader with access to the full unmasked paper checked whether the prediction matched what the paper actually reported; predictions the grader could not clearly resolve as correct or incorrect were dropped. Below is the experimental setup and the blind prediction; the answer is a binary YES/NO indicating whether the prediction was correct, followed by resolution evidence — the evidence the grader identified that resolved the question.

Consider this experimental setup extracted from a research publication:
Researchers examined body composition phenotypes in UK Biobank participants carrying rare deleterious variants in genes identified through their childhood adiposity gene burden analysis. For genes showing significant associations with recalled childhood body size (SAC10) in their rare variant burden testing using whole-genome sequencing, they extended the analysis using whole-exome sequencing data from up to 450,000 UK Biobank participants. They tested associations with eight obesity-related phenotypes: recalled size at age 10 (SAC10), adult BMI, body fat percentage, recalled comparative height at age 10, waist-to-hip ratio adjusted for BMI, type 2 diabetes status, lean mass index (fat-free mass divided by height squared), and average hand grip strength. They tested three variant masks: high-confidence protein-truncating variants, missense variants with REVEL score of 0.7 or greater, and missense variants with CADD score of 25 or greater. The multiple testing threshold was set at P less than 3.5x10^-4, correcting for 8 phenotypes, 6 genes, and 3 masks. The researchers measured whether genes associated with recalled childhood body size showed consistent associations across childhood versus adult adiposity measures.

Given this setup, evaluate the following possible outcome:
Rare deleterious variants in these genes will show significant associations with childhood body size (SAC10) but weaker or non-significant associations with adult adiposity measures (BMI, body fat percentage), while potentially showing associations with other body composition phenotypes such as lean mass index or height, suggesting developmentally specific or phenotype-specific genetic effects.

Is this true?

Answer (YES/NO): YES